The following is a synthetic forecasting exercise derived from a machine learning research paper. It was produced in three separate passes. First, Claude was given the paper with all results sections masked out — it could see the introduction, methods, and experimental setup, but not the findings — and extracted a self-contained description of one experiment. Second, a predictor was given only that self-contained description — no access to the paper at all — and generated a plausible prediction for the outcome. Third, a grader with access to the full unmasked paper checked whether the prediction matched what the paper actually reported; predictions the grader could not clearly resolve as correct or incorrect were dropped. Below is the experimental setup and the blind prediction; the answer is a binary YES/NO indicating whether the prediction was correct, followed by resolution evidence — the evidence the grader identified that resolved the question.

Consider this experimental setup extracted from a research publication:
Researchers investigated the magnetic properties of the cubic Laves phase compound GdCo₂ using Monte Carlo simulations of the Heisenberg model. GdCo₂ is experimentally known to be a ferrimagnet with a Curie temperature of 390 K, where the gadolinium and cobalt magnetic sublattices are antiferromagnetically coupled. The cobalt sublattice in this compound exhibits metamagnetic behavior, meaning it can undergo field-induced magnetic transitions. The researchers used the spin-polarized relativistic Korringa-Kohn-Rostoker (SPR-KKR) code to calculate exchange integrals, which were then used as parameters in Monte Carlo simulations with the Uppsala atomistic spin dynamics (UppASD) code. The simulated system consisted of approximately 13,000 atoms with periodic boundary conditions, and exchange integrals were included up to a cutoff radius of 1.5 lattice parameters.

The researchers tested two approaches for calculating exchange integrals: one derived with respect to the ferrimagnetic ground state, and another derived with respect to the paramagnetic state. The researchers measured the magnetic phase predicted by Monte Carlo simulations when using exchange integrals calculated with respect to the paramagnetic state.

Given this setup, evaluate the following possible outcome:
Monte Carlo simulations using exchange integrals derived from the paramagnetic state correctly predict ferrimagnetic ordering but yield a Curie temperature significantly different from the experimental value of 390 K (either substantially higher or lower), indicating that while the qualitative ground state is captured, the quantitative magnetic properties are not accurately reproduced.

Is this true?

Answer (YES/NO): NO